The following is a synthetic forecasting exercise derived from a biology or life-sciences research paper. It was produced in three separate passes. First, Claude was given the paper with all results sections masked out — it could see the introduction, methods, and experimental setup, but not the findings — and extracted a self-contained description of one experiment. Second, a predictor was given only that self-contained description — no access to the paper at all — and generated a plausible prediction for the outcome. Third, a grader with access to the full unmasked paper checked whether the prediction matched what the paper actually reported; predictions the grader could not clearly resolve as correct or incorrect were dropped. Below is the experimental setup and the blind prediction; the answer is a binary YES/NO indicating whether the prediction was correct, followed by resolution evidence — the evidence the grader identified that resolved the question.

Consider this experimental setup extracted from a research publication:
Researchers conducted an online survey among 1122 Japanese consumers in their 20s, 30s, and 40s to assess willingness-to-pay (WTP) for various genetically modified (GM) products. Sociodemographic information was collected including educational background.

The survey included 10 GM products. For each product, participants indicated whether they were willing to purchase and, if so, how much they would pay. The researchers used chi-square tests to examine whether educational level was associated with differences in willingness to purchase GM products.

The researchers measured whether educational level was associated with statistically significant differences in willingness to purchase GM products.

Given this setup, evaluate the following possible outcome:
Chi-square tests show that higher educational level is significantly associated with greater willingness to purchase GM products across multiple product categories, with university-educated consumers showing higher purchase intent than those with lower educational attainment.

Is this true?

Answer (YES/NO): NO